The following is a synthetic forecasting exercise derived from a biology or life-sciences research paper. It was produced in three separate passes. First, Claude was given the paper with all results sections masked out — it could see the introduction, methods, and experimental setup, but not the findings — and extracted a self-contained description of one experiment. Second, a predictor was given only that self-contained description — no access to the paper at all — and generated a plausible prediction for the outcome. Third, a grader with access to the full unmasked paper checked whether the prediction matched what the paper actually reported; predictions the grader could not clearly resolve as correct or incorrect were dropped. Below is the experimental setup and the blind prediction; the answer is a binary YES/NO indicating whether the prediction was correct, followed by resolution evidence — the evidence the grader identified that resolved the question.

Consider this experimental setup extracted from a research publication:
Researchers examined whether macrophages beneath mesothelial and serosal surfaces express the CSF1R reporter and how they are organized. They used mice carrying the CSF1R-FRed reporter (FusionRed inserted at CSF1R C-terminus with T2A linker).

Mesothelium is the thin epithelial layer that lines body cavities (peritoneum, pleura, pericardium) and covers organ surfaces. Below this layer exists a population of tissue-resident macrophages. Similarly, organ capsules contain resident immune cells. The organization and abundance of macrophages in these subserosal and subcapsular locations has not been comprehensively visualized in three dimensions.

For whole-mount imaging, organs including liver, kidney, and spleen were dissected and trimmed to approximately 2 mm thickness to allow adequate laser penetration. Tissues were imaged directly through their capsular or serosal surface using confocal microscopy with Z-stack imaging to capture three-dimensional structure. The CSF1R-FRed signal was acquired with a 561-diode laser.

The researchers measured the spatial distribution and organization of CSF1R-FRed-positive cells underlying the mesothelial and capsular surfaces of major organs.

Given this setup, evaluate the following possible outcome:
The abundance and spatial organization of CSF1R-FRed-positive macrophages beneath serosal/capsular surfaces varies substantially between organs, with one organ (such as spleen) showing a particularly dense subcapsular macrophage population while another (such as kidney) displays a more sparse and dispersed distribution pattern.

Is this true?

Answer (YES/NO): NO